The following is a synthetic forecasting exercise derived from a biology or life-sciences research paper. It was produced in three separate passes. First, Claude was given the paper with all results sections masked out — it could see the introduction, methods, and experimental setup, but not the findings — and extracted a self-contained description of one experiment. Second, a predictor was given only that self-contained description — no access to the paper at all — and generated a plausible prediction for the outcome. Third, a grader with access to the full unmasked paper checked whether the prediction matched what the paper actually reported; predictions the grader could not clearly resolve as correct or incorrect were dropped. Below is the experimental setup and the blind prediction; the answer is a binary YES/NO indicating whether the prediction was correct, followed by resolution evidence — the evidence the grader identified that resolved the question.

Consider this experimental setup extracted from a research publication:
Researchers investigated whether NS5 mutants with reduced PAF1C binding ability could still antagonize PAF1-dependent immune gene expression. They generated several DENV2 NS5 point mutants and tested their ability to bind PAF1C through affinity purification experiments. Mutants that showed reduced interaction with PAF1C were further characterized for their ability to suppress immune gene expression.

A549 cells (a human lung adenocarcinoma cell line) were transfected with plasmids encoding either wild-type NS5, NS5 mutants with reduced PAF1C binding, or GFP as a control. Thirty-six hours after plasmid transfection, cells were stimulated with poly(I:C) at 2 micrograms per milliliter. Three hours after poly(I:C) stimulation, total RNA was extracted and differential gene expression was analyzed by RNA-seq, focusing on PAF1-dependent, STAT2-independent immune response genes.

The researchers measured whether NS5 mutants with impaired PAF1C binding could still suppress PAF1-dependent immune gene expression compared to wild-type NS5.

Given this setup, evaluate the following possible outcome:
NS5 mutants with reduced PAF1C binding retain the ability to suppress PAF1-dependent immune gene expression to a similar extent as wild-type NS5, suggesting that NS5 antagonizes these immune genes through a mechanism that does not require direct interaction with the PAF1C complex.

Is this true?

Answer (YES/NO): NO